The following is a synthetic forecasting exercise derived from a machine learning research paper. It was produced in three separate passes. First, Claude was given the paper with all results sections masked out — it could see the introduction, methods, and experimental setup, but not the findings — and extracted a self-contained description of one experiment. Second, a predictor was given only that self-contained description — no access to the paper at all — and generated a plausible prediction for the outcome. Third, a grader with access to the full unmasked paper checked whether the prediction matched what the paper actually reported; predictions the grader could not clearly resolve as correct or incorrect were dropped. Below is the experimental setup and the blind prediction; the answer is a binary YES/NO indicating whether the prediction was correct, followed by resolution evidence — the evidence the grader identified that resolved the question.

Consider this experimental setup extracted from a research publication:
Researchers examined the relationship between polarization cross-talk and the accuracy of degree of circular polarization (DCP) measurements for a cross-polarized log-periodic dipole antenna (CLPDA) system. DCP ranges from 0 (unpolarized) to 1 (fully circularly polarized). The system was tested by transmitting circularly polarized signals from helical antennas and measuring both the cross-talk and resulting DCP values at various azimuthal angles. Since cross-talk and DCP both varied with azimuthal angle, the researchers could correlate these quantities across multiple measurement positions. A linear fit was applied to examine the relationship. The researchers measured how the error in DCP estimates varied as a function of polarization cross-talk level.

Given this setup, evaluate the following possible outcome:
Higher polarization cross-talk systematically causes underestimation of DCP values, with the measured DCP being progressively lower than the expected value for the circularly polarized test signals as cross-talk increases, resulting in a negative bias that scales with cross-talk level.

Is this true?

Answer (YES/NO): YES